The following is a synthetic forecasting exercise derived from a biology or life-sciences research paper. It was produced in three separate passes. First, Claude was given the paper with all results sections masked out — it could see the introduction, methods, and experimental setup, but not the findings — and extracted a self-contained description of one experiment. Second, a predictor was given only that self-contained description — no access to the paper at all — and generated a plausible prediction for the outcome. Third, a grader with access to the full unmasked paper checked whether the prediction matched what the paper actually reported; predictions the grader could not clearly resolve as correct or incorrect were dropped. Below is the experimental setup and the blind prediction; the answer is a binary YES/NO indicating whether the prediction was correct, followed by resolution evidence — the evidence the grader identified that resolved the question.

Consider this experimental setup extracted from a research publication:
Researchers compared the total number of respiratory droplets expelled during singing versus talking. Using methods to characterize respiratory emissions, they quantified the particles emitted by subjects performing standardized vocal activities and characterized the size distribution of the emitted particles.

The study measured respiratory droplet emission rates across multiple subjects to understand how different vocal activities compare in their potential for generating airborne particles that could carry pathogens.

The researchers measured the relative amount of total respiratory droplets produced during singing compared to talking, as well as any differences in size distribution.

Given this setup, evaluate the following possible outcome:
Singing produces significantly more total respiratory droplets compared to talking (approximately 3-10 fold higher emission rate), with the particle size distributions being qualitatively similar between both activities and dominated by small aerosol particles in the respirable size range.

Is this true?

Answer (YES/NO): NO